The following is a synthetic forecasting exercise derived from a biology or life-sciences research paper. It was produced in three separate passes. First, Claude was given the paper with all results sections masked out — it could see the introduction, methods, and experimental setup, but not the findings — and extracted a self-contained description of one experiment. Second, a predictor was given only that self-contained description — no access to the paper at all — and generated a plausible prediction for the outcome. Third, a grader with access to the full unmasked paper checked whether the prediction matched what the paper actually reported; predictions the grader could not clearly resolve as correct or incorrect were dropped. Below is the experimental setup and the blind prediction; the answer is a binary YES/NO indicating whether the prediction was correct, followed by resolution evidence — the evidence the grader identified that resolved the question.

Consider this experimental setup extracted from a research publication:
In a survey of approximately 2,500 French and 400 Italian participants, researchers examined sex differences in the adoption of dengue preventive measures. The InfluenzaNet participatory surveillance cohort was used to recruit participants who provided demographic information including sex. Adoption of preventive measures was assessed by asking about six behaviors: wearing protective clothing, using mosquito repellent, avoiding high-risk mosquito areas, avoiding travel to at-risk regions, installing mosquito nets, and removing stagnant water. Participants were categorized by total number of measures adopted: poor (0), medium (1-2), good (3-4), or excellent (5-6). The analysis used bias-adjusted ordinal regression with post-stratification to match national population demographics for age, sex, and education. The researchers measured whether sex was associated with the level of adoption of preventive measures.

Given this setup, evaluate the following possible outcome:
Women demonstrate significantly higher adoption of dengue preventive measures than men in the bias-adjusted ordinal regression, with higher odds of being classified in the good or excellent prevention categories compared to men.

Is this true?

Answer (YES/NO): YES